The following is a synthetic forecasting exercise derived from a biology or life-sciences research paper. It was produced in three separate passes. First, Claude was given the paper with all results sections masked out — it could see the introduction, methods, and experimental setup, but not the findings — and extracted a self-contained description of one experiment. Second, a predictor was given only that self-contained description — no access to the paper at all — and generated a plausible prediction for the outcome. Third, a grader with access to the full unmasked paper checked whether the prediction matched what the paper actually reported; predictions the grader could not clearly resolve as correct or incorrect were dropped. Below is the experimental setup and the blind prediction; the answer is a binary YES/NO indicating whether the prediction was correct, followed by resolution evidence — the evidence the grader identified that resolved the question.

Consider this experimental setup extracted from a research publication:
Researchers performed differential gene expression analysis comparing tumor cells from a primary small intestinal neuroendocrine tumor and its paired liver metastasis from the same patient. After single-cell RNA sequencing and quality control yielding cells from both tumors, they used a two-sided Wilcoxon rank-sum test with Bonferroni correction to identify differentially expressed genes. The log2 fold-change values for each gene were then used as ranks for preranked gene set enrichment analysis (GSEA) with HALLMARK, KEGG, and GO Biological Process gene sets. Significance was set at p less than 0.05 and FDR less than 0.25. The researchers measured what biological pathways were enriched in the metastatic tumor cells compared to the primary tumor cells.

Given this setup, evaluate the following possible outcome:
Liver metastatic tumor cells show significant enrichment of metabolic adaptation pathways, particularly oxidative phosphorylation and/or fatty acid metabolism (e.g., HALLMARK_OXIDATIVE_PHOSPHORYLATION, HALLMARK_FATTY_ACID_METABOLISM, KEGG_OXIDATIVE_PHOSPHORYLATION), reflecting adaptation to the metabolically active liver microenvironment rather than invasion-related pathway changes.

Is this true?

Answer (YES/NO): NO